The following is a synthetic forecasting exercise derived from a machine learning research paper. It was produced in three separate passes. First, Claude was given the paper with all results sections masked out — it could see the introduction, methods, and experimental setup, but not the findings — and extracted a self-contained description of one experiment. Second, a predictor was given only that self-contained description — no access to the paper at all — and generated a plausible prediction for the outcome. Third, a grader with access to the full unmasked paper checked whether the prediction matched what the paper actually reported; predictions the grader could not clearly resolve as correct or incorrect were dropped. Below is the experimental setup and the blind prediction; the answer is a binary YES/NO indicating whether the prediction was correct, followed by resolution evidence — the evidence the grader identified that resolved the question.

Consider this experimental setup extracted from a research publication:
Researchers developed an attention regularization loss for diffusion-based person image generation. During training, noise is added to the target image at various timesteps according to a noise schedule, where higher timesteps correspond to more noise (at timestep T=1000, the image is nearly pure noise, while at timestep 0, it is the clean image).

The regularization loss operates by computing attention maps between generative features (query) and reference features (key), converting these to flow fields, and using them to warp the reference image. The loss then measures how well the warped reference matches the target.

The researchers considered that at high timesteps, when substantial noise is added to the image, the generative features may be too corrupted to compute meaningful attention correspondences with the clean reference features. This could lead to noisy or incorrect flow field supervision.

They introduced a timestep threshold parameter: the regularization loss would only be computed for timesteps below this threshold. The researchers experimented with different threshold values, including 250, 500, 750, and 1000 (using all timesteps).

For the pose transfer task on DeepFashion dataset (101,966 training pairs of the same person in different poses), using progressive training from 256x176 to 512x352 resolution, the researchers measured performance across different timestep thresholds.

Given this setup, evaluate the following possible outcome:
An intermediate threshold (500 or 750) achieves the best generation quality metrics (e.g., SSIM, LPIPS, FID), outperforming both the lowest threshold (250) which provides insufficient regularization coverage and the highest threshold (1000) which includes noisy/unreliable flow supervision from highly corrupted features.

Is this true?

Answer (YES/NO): NO